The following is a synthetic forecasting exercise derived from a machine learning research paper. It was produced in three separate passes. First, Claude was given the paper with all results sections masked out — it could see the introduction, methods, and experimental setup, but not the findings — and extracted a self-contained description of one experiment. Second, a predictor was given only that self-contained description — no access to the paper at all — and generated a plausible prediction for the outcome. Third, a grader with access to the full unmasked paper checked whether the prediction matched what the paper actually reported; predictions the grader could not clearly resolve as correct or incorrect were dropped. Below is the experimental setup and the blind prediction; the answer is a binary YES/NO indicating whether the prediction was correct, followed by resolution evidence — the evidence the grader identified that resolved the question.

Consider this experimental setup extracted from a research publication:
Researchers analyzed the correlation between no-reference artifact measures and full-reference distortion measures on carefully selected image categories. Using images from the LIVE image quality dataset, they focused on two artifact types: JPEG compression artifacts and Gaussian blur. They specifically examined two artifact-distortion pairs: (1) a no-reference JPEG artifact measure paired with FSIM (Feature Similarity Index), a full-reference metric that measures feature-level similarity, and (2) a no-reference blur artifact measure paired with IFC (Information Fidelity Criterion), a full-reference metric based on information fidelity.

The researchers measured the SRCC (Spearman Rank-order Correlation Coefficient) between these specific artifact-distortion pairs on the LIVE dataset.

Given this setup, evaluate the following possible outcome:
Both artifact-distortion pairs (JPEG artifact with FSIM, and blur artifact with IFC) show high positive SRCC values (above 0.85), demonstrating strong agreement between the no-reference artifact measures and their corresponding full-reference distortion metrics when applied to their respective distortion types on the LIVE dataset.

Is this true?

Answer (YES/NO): YES